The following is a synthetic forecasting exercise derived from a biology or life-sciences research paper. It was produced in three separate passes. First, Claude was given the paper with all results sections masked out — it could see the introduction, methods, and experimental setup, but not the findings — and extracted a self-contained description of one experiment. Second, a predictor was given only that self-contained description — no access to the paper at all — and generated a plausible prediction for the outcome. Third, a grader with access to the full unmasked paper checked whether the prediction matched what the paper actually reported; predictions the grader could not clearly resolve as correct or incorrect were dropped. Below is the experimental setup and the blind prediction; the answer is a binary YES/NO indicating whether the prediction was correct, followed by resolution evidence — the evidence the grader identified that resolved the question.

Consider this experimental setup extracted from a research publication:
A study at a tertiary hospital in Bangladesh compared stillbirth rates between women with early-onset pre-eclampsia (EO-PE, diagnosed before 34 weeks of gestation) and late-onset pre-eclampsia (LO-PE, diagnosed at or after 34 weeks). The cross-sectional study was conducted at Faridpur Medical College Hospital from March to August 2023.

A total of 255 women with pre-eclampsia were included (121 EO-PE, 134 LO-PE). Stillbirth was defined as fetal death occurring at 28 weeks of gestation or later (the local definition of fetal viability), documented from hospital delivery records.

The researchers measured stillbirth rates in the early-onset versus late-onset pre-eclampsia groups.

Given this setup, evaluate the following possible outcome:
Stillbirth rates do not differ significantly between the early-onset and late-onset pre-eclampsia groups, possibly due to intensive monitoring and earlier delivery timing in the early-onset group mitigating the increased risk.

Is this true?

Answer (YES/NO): NO